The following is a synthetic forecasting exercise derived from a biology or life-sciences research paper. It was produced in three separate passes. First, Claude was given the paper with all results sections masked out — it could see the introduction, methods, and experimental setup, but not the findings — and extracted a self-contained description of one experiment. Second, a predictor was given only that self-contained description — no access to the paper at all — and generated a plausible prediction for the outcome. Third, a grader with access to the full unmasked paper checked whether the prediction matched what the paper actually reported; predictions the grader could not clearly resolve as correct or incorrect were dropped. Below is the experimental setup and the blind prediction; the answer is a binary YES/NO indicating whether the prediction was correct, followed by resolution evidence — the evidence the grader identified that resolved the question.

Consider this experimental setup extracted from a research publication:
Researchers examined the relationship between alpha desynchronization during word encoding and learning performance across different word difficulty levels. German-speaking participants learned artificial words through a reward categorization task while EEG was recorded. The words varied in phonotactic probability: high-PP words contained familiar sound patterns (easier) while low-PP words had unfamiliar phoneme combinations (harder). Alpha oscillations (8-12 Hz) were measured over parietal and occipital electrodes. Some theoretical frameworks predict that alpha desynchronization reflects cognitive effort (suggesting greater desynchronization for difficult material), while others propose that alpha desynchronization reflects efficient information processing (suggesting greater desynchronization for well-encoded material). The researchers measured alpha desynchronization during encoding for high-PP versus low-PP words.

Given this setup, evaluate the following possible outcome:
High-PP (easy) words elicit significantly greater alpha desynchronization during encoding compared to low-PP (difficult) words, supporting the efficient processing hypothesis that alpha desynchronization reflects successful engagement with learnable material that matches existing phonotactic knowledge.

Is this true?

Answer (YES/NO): YES